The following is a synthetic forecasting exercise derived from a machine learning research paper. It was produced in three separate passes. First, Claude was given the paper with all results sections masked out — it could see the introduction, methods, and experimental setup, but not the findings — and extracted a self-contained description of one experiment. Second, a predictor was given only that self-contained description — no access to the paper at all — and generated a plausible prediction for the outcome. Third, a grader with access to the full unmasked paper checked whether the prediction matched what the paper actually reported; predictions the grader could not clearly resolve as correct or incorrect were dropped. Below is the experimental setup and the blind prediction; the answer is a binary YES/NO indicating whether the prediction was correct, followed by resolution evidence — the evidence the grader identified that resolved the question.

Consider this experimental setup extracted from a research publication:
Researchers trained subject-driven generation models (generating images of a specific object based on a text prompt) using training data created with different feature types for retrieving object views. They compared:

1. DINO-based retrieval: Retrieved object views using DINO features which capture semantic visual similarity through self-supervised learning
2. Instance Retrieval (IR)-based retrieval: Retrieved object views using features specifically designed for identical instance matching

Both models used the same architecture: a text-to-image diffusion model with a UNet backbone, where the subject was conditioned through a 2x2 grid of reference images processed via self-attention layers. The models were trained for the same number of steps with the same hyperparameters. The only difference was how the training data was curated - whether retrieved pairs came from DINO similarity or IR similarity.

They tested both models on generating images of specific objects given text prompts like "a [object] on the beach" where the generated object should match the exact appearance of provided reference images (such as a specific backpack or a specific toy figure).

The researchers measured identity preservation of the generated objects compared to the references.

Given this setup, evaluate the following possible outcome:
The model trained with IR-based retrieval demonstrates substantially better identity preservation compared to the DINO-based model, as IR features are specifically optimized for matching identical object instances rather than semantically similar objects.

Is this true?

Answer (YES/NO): YES